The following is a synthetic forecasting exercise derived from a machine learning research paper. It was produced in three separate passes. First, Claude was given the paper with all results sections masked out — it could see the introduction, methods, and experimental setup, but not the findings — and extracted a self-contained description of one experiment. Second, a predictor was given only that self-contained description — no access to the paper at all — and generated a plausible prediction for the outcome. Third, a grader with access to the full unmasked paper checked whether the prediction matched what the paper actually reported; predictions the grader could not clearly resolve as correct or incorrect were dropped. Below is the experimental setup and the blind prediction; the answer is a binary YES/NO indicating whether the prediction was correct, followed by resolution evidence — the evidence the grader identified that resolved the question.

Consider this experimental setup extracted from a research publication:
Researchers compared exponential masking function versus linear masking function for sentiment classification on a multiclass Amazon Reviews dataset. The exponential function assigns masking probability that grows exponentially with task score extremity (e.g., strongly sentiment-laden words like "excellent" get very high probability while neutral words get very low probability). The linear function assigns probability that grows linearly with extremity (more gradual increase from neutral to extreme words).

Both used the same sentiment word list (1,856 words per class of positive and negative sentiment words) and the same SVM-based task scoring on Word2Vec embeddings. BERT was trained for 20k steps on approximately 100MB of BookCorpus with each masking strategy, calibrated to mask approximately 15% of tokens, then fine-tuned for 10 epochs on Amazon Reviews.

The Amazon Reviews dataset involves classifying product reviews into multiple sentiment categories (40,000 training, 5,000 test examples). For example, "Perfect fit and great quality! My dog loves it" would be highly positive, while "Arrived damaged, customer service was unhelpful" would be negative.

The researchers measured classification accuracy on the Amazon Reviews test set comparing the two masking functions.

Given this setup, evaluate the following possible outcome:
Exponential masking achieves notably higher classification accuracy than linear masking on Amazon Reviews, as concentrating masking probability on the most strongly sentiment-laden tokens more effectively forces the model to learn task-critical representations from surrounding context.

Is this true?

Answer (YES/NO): NO